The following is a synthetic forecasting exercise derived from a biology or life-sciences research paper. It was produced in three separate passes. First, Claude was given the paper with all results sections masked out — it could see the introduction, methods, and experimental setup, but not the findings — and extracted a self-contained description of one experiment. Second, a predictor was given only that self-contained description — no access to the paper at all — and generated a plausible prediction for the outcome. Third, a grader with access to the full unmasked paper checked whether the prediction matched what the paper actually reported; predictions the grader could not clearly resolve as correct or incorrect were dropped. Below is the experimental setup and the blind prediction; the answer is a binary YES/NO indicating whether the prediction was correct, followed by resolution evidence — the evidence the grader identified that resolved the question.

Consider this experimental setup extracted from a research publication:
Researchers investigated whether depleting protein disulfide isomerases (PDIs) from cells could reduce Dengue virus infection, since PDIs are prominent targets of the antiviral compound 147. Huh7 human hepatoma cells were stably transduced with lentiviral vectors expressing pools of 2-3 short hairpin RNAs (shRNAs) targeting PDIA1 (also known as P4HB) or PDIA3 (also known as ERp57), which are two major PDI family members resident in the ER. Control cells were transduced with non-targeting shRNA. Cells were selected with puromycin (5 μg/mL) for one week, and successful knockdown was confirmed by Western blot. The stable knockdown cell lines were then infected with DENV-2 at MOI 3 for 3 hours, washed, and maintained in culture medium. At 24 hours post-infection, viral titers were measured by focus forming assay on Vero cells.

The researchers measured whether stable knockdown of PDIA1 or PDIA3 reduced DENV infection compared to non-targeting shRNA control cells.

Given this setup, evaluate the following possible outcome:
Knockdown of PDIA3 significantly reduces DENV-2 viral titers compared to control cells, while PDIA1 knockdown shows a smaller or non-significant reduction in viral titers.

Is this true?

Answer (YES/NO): NO